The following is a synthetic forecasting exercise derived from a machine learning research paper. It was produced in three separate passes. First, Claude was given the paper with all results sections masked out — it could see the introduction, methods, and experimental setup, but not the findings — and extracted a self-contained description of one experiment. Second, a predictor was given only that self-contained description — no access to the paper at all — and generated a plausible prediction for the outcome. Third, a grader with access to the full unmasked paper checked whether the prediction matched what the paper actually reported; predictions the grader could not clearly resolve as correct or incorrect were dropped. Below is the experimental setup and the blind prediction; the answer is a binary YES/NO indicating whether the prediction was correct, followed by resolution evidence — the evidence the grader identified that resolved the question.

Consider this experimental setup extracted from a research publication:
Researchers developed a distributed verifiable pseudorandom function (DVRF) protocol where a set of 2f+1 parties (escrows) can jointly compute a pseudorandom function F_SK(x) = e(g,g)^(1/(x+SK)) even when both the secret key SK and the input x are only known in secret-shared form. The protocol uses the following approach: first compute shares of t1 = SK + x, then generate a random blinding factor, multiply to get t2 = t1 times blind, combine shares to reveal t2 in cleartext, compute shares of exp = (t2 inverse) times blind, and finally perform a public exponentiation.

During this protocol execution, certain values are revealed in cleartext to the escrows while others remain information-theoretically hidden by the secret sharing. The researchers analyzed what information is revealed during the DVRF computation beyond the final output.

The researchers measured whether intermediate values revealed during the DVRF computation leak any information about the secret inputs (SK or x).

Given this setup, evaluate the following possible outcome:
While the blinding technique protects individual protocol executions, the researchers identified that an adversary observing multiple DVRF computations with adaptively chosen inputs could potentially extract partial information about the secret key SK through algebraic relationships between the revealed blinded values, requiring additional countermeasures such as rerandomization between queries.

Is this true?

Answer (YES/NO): NO